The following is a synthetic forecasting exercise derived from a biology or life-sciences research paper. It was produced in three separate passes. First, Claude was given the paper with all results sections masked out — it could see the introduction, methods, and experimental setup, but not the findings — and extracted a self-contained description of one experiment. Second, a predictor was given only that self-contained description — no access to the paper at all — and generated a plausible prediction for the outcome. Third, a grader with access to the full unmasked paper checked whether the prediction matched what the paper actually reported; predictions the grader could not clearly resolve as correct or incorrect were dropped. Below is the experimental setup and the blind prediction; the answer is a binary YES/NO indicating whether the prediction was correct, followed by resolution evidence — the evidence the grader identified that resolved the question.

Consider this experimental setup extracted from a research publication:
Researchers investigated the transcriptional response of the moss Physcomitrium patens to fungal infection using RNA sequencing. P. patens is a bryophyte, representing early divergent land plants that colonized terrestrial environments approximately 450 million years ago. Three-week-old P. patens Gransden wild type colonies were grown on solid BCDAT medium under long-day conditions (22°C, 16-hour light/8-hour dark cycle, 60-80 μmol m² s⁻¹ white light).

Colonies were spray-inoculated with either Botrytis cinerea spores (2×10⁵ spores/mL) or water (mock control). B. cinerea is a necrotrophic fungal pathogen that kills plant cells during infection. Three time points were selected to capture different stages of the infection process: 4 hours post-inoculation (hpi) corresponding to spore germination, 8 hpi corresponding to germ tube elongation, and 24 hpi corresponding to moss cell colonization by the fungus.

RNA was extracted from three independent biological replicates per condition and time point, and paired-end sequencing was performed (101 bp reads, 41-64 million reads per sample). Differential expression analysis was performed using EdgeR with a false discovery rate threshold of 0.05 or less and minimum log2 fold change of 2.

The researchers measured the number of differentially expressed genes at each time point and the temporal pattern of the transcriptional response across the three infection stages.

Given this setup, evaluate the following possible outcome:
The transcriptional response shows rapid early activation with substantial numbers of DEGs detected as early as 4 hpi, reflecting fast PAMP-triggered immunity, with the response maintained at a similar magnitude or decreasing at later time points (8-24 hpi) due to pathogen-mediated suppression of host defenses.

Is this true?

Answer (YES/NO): NO